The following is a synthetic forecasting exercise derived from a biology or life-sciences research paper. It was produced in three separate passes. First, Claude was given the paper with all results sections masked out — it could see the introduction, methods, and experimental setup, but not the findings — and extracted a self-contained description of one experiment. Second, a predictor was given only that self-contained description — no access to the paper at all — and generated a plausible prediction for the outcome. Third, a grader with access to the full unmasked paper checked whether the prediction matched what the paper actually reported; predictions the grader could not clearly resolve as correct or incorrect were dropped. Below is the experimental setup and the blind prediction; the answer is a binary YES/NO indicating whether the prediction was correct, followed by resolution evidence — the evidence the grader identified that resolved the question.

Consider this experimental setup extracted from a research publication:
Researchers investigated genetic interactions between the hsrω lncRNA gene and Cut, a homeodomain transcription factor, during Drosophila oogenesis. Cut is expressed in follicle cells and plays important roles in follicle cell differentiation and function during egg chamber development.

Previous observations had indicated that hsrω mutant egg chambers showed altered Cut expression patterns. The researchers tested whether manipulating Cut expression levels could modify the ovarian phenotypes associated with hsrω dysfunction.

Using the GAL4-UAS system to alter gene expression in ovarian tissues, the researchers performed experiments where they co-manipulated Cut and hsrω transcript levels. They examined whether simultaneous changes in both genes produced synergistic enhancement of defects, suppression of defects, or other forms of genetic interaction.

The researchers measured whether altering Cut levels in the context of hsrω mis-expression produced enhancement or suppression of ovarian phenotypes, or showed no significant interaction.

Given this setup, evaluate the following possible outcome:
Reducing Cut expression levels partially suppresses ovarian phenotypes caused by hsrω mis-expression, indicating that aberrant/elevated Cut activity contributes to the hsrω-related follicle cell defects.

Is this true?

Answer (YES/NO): NO